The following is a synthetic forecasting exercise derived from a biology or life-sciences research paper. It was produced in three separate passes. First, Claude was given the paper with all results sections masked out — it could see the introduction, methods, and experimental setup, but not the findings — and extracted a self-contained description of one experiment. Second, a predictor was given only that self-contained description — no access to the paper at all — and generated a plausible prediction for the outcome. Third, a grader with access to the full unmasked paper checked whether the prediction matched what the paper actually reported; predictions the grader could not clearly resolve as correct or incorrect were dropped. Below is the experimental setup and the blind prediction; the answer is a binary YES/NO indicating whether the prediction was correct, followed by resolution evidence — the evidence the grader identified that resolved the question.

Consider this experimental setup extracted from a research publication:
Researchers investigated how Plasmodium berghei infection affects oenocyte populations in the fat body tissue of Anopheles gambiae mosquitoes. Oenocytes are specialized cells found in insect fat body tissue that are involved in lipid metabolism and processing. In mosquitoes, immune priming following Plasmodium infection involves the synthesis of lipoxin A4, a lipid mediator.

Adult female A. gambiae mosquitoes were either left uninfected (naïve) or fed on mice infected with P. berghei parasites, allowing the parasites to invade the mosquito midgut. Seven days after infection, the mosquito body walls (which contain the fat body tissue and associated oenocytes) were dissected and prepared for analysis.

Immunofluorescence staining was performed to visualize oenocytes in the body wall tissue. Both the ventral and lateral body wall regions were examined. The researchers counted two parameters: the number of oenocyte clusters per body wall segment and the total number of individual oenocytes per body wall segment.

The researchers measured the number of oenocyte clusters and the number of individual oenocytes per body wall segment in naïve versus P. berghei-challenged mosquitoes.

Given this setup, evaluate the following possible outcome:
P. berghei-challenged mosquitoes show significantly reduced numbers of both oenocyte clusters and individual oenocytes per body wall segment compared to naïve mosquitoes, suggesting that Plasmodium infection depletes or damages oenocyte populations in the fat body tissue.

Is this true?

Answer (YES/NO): NO